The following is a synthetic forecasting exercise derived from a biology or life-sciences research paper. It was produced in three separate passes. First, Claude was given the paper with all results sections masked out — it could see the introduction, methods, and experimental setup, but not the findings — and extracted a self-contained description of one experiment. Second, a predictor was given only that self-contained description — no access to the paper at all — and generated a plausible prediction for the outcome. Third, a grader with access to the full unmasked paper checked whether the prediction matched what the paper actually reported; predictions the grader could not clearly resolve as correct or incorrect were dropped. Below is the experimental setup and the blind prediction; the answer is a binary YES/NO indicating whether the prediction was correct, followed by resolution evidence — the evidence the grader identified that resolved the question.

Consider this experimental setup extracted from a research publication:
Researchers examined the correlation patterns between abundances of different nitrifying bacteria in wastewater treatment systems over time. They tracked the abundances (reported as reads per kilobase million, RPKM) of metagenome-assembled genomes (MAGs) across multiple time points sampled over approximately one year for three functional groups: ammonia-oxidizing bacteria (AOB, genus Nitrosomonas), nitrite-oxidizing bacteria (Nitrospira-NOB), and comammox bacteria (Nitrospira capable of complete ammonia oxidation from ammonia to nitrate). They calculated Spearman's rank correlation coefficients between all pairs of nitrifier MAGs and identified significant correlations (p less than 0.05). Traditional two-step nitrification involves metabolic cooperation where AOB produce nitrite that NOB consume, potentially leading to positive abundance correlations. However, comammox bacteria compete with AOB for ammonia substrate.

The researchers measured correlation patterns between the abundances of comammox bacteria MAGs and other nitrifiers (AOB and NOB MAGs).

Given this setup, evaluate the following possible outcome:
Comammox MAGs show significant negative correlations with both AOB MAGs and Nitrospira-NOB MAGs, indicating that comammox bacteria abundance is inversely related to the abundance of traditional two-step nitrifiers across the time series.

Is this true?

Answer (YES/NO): NO